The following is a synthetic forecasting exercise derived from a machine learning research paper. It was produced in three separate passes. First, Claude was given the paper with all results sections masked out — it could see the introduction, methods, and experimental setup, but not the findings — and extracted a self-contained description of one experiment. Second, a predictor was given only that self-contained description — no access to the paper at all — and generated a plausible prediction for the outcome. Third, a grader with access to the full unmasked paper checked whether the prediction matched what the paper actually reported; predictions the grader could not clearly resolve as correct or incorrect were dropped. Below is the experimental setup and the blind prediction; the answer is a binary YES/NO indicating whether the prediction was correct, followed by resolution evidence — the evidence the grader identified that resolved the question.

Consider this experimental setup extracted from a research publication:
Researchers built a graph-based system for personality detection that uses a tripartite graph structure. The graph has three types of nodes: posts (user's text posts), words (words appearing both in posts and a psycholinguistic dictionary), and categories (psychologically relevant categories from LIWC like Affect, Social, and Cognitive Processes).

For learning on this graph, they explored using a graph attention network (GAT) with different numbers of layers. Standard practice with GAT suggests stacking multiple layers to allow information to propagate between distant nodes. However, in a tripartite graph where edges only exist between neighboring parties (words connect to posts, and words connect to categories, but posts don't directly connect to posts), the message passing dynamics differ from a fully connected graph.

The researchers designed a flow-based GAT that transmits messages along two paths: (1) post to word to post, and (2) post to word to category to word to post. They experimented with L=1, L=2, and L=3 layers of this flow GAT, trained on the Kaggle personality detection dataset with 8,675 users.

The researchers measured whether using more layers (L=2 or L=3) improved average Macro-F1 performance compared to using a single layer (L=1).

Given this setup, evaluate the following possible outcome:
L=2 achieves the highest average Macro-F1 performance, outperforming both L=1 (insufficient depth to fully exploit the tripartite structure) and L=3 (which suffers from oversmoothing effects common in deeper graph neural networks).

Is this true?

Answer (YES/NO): NO